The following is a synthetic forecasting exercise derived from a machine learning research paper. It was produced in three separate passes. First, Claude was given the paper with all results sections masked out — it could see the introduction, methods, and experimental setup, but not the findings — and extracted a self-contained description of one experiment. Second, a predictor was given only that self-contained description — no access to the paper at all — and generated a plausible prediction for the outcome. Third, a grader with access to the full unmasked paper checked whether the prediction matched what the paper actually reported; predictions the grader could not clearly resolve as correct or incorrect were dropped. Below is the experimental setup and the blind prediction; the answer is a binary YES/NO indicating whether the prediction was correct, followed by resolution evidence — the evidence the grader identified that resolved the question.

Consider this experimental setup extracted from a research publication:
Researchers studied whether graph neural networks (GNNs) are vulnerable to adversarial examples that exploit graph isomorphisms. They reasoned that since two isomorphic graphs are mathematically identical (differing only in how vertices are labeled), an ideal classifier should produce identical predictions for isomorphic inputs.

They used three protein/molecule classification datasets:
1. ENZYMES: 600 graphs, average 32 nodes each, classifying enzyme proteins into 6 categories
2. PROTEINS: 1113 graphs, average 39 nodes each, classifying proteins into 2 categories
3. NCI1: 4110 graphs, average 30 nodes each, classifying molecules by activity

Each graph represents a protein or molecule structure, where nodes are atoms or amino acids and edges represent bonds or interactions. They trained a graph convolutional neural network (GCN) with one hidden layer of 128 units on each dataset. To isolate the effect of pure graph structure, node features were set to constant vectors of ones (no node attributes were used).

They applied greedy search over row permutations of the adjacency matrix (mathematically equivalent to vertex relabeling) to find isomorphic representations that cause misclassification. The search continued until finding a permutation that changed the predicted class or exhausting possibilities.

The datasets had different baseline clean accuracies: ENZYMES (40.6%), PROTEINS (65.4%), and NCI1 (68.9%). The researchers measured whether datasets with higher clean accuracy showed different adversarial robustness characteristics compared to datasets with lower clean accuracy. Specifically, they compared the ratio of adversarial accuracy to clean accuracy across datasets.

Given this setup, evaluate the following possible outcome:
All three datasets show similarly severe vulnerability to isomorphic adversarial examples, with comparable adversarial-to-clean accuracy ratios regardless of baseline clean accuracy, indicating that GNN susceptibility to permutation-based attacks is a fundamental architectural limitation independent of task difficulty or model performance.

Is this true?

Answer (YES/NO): NO